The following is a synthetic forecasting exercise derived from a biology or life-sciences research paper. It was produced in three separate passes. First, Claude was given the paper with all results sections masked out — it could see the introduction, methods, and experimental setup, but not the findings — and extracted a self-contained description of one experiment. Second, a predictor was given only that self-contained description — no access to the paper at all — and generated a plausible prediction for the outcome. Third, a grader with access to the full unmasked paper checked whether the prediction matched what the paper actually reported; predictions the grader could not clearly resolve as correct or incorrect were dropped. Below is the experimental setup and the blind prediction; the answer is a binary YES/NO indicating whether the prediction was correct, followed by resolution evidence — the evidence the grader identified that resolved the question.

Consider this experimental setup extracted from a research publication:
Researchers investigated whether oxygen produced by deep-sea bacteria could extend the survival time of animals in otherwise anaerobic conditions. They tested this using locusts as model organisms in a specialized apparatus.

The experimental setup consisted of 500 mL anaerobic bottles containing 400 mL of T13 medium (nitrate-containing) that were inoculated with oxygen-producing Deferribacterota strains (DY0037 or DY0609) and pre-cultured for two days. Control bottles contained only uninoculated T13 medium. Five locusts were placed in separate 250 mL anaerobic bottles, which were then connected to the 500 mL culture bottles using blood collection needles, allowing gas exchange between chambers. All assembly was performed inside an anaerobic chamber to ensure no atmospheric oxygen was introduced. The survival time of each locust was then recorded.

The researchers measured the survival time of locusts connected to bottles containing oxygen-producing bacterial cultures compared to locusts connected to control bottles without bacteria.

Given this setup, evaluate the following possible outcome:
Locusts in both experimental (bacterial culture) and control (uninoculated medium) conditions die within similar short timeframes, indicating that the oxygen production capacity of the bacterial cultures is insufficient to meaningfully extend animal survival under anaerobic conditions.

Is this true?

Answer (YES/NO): NO